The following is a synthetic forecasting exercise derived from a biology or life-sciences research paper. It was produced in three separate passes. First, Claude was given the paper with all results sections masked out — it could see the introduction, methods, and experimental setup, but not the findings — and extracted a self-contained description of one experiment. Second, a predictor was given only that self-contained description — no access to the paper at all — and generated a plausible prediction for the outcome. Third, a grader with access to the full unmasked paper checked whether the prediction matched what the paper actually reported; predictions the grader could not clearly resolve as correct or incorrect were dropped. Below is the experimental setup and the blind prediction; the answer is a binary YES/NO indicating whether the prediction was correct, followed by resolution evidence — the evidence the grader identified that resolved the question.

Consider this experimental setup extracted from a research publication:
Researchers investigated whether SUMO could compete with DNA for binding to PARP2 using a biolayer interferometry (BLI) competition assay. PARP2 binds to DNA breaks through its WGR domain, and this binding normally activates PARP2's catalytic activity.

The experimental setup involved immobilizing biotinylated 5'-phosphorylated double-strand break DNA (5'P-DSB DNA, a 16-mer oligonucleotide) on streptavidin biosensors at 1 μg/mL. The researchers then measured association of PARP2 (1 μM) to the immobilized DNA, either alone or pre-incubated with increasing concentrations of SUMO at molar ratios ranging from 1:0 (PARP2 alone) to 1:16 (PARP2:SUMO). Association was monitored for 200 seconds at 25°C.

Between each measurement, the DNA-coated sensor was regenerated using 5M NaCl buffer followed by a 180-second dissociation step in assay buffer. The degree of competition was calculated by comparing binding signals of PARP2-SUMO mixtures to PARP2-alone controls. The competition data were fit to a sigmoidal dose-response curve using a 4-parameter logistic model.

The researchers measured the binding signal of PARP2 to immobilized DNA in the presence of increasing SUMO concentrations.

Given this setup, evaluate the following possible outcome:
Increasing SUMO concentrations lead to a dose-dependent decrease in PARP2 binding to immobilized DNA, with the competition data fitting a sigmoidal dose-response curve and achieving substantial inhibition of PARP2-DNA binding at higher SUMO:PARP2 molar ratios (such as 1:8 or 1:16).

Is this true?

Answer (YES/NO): YES